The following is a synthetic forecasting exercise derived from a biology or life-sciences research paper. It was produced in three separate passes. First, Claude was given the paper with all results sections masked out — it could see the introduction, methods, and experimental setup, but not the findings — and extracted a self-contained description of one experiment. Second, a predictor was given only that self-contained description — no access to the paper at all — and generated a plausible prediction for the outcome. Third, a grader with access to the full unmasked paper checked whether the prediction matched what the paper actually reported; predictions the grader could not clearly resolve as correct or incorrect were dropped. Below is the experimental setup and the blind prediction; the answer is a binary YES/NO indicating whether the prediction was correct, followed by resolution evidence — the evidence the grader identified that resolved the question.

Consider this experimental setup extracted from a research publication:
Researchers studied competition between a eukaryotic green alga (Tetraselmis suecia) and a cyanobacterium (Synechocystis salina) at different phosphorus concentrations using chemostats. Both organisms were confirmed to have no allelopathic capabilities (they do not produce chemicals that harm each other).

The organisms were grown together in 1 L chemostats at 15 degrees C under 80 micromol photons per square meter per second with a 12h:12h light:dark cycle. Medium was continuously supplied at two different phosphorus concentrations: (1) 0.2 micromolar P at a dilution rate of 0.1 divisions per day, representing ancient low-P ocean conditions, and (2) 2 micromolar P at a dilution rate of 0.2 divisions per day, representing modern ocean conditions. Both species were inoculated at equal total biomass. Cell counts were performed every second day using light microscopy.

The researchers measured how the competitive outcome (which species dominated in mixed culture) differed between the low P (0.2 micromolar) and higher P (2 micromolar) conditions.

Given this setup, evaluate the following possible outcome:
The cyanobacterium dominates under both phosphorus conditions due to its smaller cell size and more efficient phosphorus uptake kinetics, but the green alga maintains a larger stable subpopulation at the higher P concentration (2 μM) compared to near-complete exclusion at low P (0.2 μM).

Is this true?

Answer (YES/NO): NO